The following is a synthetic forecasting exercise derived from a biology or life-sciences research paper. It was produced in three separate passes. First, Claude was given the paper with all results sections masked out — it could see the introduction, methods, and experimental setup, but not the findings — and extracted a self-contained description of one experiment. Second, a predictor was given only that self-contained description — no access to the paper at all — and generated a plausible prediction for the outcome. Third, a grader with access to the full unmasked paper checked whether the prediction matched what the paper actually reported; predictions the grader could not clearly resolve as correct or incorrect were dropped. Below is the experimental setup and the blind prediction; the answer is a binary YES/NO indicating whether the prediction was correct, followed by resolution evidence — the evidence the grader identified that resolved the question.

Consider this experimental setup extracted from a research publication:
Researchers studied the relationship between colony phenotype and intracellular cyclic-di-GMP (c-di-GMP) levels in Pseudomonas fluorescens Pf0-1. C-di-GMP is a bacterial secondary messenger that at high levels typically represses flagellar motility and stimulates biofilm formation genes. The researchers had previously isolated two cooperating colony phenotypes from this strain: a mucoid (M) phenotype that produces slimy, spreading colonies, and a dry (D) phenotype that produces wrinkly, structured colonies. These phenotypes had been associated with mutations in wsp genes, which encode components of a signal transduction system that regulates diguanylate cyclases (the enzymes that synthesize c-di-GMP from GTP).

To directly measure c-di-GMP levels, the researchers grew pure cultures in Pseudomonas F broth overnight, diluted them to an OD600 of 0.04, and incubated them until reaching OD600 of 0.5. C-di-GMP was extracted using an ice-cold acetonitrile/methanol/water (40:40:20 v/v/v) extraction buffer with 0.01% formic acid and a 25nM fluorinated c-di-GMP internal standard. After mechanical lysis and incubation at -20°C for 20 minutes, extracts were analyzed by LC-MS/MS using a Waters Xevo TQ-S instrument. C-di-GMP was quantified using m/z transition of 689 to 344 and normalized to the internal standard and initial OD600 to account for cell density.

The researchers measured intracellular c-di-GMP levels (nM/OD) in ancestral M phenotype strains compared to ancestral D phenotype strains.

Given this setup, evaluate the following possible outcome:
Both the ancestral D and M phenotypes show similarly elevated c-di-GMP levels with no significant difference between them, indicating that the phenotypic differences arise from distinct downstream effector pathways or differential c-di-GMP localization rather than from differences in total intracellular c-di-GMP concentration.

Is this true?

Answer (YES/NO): NO